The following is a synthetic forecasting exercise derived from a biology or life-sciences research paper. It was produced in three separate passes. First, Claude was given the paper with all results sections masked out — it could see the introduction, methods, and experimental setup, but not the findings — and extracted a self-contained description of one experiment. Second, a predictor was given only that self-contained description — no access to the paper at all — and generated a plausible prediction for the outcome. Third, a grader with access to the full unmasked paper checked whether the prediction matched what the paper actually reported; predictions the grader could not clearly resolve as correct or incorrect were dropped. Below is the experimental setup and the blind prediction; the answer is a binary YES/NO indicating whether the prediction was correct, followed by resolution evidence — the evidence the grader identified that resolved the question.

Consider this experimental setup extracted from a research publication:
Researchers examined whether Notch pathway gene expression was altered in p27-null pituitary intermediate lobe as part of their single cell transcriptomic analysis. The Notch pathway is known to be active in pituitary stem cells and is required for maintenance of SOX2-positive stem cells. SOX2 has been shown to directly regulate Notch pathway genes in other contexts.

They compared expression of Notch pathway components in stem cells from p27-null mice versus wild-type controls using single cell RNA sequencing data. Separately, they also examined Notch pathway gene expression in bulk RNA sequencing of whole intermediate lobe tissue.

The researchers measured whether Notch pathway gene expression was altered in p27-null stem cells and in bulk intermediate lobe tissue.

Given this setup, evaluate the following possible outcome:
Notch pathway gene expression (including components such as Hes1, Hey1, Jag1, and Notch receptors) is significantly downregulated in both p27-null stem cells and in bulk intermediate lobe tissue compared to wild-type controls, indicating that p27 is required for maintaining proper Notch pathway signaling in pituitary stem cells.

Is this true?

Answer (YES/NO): NO